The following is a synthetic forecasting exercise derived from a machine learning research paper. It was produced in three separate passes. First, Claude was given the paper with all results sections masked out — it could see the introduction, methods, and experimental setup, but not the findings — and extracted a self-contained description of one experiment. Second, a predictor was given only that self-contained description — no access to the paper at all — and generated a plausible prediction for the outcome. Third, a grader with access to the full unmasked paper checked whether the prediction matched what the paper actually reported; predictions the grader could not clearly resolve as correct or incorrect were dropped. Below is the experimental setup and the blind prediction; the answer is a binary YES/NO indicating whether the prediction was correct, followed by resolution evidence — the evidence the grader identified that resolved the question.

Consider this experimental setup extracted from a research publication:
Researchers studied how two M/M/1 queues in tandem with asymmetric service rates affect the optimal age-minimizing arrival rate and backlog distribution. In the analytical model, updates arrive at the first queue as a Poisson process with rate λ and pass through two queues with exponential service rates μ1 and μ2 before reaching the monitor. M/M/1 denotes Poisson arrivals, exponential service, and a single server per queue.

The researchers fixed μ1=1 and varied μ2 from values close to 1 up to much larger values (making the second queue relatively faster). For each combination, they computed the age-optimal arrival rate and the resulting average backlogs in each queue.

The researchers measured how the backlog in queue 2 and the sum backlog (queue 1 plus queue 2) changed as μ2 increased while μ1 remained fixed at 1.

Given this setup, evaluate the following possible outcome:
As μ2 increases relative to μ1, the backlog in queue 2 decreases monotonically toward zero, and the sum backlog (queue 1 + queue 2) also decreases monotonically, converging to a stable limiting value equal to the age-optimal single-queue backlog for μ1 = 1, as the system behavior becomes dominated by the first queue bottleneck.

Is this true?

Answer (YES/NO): NO